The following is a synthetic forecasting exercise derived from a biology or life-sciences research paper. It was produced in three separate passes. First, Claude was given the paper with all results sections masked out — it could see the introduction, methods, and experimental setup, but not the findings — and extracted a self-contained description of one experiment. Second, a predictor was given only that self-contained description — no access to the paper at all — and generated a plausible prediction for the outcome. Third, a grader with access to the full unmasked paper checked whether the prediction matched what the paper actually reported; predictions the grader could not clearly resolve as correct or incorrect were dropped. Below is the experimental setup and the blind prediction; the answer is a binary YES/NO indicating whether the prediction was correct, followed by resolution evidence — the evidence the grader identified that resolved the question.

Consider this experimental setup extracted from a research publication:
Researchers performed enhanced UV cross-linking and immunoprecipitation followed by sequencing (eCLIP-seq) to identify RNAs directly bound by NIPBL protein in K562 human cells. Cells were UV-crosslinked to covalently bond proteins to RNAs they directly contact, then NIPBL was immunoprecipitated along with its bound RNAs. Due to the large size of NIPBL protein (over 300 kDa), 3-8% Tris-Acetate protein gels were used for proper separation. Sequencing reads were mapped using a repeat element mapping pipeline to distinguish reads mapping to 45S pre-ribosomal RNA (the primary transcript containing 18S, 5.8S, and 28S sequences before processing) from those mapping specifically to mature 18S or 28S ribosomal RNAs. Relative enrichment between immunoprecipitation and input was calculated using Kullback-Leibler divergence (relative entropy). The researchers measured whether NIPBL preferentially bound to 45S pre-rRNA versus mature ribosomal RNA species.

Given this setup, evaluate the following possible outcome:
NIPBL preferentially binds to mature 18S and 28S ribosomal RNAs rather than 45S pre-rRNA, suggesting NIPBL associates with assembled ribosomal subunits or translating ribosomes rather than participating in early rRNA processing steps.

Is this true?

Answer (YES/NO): NO